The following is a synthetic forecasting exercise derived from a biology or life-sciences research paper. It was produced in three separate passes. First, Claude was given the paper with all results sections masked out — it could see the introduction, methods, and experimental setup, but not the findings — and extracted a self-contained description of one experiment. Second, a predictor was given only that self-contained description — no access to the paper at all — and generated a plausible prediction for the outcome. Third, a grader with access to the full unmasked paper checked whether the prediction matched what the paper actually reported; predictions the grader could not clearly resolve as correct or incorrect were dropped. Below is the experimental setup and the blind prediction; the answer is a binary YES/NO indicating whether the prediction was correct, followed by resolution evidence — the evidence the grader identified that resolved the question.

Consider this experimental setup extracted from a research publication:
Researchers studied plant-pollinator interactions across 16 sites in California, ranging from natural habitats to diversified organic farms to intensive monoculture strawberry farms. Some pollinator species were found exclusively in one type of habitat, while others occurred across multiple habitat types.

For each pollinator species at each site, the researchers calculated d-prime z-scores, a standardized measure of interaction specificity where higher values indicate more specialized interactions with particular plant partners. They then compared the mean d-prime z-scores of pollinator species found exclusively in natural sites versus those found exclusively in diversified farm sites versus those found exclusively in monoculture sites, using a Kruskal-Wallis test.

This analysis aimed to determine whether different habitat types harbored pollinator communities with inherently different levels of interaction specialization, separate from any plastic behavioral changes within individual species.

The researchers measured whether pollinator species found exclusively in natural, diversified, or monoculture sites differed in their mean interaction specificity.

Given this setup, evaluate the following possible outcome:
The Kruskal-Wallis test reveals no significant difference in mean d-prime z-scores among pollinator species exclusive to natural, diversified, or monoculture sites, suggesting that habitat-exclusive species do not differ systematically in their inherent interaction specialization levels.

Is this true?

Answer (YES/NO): YES